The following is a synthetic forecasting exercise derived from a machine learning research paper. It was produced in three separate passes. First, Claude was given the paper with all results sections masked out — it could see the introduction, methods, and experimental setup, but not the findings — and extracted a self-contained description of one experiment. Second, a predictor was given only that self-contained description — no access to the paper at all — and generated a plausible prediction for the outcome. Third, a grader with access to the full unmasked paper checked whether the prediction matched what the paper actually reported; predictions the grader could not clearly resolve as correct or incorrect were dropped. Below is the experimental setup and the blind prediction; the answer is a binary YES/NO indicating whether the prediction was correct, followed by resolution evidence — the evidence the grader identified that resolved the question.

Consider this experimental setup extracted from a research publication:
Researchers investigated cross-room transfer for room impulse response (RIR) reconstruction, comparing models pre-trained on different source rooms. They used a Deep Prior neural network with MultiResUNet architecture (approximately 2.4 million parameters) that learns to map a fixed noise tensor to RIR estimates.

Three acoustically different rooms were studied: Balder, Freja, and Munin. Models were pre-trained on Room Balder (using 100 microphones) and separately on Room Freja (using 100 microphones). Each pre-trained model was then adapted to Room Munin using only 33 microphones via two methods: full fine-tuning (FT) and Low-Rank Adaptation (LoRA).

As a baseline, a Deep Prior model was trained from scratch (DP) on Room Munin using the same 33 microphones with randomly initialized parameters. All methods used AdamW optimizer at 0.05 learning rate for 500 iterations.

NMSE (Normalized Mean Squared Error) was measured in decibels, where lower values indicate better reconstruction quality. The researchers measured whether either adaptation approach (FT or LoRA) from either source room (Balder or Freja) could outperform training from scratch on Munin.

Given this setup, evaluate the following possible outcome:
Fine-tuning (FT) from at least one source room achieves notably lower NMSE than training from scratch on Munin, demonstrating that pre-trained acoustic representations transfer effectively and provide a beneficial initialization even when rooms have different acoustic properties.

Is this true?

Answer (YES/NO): NO